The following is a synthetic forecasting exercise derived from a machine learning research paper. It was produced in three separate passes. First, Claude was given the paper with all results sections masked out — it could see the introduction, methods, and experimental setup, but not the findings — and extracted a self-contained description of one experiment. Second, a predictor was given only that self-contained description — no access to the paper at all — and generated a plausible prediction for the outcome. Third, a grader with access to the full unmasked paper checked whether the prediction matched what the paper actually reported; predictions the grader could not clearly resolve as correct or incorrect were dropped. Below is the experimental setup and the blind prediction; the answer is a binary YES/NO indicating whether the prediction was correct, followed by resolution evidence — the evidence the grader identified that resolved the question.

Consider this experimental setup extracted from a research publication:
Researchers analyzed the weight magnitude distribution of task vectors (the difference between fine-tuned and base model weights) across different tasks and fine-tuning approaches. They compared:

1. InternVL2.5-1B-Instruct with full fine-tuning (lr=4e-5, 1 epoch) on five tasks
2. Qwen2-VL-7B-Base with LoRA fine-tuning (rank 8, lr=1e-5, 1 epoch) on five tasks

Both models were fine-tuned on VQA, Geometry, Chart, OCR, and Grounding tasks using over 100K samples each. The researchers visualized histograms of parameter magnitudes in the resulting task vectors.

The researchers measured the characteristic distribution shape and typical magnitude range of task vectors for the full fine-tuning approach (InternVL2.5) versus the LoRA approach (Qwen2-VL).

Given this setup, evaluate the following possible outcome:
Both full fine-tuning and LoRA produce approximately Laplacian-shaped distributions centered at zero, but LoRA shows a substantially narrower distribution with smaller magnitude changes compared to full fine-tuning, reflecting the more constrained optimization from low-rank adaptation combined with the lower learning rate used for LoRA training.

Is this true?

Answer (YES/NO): NO